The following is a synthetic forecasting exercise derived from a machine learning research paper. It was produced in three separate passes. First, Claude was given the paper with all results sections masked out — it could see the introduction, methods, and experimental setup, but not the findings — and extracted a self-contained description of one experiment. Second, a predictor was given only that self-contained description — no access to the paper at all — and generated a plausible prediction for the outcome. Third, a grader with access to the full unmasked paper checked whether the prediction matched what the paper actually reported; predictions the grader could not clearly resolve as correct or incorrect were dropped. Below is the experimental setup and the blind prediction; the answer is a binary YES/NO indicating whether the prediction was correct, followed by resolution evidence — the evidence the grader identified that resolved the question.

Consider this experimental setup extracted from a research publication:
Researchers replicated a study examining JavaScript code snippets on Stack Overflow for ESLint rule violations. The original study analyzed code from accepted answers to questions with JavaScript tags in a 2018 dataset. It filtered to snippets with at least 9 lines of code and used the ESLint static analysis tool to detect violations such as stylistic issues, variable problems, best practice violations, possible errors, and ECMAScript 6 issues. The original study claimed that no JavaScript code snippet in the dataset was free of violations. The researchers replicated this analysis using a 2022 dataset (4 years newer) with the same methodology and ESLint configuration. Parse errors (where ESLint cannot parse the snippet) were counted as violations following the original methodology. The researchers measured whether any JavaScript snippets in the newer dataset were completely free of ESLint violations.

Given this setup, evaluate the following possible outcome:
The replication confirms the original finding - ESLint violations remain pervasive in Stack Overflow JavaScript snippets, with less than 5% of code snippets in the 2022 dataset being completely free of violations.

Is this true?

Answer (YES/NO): NO